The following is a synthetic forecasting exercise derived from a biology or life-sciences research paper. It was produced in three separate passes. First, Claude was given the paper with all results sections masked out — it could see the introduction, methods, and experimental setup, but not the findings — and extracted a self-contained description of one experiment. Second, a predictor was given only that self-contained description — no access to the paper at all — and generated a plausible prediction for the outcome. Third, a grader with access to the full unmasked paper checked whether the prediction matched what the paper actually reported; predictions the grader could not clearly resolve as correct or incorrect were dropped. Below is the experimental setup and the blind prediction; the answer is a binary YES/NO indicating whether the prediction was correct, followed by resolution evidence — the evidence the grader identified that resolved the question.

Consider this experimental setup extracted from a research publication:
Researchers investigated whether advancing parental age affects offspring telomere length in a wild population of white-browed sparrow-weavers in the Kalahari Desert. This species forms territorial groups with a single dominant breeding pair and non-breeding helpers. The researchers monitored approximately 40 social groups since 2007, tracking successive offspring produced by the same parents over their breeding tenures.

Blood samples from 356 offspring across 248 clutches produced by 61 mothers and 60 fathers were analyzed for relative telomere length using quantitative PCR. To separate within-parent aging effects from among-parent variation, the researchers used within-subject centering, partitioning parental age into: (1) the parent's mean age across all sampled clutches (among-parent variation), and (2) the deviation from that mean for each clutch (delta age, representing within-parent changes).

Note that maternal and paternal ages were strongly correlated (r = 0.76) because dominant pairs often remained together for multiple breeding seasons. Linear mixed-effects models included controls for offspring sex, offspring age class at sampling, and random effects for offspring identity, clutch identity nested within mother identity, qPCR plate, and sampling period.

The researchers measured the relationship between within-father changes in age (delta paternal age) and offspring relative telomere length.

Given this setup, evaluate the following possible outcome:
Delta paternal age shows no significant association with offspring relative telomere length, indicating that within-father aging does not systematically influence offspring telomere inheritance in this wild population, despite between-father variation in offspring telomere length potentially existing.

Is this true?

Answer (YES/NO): YES